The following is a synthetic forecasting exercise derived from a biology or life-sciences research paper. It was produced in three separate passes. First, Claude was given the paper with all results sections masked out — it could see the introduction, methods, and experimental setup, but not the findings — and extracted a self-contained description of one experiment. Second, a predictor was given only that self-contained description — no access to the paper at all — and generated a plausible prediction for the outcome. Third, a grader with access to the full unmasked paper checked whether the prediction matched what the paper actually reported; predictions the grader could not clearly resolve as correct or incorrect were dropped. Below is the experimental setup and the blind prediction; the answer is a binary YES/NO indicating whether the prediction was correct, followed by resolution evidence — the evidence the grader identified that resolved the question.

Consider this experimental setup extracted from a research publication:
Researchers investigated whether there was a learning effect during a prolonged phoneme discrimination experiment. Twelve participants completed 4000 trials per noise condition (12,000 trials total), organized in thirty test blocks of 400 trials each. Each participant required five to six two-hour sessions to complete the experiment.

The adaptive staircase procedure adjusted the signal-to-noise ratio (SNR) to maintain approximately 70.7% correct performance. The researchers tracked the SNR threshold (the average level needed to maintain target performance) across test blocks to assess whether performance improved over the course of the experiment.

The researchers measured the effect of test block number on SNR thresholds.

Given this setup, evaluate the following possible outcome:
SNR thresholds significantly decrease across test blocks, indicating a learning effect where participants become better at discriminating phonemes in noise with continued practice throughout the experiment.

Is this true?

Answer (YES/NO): YES